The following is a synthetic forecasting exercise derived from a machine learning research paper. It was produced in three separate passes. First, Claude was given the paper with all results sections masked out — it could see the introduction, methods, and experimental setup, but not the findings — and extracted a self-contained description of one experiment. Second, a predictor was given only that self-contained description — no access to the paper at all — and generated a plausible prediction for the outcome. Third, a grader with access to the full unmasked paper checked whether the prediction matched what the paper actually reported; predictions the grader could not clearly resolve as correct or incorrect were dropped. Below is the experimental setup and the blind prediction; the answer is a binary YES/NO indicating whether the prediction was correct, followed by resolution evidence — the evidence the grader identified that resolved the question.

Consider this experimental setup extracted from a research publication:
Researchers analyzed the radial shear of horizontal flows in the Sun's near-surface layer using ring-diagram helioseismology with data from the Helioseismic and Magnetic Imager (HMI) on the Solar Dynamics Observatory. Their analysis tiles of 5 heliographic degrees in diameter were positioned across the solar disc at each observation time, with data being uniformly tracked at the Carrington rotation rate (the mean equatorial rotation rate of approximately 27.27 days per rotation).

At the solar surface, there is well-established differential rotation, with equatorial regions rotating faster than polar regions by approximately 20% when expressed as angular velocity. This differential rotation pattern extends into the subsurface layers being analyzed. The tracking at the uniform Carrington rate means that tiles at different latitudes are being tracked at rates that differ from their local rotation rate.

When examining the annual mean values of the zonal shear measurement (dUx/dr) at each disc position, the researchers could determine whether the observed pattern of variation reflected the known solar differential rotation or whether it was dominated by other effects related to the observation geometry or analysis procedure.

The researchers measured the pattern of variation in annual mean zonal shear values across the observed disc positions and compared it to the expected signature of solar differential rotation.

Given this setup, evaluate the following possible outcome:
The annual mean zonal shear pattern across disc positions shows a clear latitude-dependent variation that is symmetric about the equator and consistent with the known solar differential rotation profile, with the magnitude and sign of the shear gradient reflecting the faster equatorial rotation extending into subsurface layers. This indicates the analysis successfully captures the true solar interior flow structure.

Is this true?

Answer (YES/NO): NO